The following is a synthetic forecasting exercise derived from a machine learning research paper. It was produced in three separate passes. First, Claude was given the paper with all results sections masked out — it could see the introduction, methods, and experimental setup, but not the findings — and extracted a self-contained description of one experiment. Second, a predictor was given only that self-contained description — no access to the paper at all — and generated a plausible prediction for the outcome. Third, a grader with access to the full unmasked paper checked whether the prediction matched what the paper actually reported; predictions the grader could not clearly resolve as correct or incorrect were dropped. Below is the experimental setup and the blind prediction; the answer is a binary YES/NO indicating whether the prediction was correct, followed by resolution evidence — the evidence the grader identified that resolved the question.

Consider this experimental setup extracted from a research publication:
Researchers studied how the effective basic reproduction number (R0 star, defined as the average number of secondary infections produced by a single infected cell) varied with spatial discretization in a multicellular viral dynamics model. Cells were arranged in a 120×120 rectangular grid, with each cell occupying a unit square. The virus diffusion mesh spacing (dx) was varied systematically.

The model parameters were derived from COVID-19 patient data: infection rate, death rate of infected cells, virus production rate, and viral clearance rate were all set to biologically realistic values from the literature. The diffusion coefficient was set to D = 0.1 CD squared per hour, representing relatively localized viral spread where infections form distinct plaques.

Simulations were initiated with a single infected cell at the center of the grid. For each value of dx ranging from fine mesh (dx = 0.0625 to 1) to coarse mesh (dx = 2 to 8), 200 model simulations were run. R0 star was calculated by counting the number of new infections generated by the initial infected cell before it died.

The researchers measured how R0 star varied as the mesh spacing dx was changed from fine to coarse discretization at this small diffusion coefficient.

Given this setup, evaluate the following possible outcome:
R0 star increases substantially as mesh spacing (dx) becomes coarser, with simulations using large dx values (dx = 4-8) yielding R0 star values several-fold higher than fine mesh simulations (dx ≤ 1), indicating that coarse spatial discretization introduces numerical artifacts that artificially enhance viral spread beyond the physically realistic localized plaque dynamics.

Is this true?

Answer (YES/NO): NO